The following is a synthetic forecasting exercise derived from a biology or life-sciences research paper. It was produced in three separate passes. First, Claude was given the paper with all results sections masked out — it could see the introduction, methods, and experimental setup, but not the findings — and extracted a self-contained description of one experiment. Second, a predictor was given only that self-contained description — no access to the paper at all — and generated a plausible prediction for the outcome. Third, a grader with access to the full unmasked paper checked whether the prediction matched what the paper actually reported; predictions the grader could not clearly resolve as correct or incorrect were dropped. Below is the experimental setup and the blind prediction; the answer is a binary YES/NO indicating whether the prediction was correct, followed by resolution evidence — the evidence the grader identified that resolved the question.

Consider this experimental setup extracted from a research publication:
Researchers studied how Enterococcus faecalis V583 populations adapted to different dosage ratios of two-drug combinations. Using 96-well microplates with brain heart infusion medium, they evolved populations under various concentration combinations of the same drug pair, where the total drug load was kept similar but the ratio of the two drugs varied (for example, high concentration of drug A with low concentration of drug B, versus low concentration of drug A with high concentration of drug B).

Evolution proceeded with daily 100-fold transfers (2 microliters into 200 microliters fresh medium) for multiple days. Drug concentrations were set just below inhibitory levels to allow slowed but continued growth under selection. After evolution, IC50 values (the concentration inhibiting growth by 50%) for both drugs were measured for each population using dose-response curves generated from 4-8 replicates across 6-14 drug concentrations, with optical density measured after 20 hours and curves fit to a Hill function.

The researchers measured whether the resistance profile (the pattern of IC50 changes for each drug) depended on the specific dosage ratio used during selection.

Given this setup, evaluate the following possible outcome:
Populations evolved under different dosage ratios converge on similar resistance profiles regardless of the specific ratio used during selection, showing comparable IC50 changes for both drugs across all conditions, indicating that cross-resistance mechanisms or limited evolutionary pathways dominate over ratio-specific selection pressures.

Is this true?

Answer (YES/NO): NO